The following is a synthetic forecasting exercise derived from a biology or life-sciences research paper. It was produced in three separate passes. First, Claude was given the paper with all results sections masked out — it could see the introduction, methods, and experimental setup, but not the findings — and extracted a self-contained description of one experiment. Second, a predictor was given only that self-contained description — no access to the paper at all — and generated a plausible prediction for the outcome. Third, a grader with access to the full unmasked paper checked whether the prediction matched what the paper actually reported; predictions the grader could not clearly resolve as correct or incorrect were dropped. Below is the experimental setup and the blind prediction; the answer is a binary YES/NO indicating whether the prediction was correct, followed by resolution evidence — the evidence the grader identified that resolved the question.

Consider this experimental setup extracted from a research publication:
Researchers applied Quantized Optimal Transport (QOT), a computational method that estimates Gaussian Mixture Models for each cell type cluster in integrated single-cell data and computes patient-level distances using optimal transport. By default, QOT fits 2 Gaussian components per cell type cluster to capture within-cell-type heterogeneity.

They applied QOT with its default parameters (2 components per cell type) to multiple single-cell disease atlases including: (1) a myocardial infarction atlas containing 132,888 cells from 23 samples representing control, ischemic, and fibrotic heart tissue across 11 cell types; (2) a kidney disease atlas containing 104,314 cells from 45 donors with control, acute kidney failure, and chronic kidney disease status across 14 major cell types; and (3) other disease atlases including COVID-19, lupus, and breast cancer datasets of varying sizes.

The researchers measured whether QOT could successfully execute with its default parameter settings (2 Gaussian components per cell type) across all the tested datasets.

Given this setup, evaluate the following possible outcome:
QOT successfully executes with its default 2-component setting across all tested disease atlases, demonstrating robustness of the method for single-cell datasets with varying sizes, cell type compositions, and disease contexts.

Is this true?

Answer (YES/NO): NO